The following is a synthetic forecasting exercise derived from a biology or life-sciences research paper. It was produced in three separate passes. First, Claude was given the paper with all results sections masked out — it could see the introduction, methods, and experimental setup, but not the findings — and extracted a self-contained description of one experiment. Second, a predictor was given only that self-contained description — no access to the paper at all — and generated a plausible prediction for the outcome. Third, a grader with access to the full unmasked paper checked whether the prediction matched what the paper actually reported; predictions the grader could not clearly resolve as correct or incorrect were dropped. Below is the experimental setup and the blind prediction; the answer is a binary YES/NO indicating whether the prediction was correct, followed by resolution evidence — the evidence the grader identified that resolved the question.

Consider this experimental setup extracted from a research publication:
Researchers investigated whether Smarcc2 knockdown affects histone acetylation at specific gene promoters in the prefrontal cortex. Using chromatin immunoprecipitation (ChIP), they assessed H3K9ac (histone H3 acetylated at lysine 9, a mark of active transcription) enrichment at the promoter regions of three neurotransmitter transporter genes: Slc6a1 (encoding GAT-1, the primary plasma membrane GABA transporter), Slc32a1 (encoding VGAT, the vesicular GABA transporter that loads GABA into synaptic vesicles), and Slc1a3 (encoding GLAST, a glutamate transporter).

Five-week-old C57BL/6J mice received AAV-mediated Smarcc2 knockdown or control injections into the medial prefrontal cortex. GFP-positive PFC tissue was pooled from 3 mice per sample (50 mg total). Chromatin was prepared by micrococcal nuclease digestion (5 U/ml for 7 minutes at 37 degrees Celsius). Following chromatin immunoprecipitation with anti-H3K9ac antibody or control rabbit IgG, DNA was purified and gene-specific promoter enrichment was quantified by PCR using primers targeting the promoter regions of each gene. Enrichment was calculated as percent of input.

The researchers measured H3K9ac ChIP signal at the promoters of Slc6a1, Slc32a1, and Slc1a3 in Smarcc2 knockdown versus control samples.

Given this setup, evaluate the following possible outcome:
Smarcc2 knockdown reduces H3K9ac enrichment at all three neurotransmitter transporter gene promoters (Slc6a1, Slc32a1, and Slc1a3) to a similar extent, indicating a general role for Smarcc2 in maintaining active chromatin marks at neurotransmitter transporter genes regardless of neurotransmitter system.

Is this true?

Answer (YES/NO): YES